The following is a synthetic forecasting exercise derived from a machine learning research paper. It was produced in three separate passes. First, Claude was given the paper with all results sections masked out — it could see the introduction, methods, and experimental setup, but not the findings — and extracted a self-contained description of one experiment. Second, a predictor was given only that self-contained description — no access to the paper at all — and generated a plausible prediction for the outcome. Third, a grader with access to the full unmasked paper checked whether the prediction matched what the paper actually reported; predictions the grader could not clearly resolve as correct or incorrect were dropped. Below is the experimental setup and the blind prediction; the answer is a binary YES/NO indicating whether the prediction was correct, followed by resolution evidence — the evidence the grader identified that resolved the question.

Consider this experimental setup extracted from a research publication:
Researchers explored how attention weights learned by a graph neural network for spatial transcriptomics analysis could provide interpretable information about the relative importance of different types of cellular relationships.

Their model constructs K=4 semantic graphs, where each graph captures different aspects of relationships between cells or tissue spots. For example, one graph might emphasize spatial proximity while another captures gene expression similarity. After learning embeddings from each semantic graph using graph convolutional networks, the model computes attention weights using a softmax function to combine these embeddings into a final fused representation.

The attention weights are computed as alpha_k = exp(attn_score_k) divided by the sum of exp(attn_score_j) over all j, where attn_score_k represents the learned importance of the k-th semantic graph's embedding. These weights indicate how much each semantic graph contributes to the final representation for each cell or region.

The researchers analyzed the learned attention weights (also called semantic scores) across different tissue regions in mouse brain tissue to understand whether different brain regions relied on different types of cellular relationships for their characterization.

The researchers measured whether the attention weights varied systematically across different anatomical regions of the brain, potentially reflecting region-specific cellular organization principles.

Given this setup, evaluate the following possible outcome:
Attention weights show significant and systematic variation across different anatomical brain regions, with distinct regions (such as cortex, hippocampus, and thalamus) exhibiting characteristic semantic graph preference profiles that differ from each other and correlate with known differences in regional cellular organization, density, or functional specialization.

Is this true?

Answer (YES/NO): YES